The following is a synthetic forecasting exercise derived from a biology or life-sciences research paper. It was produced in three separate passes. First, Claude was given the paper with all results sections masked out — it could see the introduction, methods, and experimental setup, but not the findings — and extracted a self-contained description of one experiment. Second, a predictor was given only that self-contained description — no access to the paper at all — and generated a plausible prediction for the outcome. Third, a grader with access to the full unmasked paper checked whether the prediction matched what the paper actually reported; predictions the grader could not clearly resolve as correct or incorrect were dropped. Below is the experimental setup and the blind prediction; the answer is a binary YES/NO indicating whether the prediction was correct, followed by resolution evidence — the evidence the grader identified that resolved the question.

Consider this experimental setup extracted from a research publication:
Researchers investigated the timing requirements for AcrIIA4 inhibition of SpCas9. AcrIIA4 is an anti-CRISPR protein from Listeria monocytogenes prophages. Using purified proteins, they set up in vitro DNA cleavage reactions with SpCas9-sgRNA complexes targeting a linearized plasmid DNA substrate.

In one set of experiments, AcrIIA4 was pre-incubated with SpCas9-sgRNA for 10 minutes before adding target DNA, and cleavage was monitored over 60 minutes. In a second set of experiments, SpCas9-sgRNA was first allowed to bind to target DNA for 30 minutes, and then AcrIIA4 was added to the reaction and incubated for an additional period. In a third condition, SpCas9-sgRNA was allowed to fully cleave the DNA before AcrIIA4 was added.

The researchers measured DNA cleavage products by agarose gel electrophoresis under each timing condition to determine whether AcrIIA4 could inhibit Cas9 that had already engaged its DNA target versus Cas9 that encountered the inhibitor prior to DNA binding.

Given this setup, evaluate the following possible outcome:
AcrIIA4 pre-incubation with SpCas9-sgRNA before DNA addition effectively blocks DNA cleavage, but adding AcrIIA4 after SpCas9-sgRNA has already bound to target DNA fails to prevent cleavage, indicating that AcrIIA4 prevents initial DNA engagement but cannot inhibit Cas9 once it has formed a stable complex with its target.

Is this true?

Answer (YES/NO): YES